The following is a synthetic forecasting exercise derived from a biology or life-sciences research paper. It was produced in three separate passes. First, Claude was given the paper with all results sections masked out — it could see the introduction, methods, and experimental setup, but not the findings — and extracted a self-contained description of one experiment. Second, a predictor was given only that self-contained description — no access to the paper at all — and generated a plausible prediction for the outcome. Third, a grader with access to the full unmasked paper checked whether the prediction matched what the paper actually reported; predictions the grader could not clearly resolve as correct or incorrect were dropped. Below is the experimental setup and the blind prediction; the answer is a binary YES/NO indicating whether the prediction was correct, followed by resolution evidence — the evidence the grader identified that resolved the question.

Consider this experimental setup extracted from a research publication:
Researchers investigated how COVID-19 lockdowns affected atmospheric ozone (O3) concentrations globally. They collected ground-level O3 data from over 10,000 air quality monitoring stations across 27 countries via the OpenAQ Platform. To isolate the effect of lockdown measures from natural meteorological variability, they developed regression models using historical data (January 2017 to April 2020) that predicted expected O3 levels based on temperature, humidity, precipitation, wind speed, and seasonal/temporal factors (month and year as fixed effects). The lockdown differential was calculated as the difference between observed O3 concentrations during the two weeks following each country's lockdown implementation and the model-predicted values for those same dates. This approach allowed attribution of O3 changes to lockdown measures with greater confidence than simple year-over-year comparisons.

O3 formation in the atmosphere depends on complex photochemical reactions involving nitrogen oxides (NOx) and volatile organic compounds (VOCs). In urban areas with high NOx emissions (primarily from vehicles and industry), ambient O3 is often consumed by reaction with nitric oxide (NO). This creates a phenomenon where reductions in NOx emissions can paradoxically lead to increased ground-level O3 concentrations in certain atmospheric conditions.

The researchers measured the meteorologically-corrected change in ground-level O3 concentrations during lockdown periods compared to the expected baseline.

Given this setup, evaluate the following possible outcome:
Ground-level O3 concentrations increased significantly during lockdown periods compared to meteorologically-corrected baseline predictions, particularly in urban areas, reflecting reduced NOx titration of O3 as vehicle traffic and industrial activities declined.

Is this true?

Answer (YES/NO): NO